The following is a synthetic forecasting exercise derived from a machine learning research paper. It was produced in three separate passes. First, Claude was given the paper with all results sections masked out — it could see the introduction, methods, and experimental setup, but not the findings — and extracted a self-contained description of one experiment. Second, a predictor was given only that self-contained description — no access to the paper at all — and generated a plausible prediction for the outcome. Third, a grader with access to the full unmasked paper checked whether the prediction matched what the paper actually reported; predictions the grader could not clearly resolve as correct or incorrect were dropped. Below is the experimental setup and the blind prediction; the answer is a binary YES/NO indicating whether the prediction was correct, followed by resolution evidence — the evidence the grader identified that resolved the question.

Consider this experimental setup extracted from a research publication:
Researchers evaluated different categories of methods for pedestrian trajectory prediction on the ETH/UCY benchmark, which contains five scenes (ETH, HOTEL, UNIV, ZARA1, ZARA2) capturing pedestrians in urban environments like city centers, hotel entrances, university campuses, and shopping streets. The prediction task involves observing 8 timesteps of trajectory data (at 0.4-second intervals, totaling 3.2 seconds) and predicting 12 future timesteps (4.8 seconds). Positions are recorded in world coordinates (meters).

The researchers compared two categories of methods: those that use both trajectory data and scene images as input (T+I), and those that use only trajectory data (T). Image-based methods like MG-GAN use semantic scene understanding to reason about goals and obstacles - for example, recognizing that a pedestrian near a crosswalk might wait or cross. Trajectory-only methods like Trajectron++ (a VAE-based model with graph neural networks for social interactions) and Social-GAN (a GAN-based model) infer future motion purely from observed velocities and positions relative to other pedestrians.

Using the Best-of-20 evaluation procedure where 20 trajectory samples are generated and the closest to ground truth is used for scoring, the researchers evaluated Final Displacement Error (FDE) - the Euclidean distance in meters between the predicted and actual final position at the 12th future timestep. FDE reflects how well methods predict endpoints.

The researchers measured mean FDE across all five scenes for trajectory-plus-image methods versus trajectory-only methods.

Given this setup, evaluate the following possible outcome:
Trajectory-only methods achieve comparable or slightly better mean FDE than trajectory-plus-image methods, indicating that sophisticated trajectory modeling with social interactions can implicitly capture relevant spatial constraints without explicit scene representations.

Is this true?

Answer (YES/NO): YES